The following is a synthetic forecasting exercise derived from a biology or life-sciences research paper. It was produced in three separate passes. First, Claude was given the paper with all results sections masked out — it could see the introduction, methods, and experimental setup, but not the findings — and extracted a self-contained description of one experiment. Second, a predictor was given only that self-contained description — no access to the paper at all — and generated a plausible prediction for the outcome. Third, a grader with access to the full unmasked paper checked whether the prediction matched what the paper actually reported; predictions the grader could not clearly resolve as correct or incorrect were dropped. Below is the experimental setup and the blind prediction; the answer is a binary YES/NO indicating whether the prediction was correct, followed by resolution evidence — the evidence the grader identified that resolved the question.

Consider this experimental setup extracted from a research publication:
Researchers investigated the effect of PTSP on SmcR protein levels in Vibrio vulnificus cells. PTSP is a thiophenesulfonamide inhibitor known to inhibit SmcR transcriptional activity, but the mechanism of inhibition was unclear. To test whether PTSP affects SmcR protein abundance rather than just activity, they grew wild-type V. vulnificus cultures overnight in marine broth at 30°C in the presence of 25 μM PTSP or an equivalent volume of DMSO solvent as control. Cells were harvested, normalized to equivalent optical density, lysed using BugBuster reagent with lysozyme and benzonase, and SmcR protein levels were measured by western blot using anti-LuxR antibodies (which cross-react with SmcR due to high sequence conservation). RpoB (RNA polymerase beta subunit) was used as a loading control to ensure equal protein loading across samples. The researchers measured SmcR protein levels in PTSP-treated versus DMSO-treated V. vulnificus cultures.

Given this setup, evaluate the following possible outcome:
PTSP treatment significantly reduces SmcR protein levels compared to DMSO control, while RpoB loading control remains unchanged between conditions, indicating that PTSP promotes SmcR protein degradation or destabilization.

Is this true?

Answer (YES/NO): YES